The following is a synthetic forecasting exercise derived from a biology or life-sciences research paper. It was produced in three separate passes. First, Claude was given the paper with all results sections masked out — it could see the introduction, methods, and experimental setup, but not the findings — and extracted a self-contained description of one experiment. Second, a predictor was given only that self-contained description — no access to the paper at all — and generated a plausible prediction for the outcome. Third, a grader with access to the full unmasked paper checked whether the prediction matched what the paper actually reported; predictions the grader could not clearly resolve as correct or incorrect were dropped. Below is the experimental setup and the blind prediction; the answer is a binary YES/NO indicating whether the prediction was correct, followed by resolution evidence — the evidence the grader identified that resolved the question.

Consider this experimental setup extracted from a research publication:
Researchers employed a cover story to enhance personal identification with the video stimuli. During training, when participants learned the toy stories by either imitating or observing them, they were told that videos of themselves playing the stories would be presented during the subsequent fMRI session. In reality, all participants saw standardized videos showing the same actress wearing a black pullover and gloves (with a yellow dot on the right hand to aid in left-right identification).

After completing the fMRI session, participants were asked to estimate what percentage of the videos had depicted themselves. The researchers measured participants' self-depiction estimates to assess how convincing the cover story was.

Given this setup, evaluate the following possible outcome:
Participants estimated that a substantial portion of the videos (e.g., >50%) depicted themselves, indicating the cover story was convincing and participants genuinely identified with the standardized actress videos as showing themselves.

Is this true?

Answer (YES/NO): NO